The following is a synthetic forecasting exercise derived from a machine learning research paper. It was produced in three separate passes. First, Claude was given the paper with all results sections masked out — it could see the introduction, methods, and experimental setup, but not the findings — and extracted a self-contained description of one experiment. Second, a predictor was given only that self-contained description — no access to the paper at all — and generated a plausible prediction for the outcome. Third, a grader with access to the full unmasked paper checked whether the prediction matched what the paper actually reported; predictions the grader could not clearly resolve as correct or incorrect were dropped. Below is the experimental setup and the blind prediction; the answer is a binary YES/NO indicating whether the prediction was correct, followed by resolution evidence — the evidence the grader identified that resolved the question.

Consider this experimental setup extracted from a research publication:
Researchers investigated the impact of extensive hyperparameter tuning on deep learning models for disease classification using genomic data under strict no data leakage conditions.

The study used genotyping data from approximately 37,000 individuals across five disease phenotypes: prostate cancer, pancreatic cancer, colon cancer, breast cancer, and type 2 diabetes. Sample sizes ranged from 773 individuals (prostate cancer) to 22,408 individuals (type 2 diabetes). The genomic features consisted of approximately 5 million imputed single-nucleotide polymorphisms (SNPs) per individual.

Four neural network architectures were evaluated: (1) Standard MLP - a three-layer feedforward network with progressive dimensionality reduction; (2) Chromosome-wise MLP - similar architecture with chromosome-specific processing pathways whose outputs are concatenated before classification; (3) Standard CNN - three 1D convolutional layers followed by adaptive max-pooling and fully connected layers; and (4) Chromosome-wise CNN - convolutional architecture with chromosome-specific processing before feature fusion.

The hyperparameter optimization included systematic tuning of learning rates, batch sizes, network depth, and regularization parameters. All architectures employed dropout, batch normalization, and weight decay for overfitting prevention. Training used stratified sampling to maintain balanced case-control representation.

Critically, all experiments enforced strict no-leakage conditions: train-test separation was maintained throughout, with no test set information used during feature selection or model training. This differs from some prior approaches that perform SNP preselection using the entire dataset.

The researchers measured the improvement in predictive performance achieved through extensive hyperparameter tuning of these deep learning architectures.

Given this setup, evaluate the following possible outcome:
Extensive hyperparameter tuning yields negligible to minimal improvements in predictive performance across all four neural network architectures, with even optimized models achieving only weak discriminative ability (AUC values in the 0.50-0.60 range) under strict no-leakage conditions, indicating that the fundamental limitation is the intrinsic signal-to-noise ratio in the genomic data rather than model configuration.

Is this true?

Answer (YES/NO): YES